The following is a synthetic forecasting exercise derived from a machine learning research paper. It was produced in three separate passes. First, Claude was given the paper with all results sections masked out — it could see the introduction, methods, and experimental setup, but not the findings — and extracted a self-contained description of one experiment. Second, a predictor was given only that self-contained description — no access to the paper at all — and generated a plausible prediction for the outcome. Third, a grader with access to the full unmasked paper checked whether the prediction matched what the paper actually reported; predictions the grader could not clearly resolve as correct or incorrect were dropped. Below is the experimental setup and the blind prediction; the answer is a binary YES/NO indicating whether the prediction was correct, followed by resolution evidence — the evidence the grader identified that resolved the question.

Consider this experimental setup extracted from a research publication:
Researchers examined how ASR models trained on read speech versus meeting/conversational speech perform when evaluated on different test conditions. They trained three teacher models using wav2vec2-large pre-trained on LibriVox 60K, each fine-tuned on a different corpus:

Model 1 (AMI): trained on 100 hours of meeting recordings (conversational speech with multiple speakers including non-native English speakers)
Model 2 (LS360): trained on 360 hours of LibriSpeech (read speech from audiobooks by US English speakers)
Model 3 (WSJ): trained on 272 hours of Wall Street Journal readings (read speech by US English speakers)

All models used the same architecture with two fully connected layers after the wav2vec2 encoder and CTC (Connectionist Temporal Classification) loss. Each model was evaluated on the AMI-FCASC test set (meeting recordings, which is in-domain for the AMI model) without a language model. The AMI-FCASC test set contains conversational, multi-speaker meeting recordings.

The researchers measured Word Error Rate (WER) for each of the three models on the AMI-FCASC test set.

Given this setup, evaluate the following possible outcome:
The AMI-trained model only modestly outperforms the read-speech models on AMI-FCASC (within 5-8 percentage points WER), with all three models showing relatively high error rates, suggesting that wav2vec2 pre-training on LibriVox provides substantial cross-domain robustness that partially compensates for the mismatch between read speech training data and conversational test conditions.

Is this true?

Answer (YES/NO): NO